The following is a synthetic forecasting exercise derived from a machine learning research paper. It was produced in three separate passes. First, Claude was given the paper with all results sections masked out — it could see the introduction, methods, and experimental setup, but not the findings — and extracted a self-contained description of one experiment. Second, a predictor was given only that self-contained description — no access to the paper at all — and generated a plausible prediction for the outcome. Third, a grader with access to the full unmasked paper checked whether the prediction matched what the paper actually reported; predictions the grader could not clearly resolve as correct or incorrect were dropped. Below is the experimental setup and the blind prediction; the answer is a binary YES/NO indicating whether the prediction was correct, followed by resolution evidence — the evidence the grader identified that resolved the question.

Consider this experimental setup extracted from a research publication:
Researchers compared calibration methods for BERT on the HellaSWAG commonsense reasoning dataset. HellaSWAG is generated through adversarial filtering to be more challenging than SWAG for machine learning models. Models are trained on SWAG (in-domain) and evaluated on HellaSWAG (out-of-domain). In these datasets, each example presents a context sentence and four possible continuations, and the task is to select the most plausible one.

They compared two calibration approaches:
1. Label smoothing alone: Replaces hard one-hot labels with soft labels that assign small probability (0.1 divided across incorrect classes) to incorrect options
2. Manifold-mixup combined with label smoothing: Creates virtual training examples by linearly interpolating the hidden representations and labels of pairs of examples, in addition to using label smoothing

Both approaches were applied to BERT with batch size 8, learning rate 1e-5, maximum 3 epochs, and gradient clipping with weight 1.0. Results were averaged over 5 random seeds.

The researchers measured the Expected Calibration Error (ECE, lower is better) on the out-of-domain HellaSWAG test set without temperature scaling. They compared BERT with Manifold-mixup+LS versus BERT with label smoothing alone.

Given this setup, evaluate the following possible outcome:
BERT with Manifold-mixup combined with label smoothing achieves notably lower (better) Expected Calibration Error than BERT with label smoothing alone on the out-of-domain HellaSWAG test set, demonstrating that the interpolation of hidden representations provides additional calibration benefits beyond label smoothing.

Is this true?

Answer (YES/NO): NO